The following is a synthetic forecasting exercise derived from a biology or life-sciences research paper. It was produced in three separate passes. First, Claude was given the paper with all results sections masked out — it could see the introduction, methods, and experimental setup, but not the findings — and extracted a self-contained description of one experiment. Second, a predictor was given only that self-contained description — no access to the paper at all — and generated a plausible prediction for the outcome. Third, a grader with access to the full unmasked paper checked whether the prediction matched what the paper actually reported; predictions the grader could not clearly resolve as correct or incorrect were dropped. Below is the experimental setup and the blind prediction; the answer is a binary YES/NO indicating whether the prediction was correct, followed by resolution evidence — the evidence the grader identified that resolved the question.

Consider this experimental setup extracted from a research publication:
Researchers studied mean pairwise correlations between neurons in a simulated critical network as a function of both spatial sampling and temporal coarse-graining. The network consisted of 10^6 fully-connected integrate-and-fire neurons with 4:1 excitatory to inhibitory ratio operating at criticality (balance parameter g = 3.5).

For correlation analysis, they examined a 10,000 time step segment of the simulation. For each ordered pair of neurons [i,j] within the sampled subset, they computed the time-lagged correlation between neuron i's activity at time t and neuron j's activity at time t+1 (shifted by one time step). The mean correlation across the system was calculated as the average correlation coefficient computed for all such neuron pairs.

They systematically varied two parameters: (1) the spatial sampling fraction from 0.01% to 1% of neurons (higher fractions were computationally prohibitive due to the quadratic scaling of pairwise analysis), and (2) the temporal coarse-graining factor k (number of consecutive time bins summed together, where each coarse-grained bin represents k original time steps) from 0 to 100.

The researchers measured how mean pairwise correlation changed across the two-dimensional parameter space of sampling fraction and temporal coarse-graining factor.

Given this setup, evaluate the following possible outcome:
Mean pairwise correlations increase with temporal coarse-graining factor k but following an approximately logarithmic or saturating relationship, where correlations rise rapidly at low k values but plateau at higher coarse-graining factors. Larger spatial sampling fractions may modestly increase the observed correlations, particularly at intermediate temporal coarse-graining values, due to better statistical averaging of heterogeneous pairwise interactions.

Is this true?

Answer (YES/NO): NO